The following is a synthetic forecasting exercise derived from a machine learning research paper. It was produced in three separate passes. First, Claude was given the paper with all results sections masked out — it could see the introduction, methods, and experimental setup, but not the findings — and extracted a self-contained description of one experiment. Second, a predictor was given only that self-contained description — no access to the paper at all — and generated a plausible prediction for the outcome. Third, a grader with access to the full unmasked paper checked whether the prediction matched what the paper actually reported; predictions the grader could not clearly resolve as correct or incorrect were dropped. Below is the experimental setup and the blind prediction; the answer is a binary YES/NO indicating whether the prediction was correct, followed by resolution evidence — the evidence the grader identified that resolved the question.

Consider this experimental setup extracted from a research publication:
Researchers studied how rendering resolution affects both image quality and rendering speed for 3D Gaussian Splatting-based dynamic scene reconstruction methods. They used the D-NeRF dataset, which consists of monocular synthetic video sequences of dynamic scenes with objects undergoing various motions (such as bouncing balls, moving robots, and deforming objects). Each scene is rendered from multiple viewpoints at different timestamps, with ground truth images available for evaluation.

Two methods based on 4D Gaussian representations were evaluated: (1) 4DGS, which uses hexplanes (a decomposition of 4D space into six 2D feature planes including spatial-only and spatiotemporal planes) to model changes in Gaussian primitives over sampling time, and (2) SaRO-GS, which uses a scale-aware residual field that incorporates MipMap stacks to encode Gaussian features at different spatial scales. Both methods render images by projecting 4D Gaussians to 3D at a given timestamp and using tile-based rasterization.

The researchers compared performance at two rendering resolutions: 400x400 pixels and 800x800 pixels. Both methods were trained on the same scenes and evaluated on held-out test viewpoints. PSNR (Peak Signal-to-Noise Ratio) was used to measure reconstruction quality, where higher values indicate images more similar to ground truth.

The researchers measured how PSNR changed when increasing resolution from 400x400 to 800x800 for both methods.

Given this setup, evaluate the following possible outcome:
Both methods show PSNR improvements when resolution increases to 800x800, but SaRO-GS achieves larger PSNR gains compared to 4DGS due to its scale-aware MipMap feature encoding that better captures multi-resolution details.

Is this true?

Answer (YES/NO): NO